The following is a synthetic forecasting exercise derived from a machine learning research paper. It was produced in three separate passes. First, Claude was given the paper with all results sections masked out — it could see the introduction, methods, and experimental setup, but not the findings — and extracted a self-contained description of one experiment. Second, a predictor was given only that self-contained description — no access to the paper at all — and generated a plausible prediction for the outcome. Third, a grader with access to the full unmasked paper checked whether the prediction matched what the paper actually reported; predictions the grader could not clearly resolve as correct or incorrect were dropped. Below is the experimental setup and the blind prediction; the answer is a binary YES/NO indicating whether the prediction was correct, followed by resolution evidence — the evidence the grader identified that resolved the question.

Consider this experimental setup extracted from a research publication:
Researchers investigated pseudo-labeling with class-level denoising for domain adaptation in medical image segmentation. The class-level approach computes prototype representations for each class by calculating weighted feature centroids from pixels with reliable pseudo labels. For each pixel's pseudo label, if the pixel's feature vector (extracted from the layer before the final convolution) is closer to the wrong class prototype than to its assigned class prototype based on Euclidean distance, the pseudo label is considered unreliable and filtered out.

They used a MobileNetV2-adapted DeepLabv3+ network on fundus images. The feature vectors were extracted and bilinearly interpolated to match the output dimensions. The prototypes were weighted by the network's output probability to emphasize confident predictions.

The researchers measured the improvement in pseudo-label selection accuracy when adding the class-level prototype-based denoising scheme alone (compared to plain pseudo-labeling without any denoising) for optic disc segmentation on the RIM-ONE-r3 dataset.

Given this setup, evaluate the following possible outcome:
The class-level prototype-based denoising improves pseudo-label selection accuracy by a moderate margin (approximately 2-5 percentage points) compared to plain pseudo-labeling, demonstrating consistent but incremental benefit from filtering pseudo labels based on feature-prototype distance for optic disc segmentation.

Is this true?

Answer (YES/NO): NO